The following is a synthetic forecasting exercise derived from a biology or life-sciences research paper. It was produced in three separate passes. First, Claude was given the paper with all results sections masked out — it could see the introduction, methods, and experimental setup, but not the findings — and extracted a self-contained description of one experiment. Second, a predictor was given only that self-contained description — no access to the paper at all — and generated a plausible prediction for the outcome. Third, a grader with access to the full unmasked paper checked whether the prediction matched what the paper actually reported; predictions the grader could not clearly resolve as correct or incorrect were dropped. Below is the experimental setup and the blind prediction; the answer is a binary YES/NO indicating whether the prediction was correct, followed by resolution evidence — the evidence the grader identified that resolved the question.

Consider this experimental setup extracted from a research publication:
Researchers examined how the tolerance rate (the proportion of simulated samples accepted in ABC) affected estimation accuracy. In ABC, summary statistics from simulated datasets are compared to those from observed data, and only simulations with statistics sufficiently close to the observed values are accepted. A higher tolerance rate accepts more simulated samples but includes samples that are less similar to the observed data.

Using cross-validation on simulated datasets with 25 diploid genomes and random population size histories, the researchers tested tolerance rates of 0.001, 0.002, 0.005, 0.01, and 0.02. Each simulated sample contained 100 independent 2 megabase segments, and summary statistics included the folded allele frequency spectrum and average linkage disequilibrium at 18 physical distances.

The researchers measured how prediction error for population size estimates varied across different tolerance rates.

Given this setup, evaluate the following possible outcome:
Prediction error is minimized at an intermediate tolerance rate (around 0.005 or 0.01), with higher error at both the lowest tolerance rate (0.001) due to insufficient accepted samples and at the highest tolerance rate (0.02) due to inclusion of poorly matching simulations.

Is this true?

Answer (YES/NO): YES